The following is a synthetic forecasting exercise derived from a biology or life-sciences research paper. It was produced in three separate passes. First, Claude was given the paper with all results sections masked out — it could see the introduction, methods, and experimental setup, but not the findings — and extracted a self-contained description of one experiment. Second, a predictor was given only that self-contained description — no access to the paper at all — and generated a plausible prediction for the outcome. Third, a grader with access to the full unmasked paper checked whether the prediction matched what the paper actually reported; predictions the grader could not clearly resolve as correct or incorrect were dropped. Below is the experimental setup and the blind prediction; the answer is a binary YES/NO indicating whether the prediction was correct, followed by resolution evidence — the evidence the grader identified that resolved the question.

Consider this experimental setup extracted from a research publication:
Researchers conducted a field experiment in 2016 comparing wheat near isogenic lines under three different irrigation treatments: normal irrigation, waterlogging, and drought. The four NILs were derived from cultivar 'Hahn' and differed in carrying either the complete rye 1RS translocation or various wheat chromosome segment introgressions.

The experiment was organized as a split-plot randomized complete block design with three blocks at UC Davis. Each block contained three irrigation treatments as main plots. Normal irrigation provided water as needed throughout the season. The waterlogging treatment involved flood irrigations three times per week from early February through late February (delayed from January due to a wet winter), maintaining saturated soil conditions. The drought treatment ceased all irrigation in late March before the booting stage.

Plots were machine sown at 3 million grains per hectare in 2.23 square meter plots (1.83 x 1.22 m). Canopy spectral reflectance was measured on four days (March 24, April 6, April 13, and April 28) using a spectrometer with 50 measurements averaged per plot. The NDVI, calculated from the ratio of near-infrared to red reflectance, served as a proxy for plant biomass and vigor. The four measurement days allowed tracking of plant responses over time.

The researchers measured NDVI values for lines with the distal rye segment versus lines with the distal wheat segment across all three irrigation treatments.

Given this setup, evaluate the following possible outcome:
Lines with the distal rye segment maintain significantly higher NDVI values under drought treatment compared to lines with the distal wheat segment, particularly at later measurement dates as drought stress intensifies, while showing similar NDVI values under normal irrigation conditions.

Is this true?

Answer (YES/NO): NO